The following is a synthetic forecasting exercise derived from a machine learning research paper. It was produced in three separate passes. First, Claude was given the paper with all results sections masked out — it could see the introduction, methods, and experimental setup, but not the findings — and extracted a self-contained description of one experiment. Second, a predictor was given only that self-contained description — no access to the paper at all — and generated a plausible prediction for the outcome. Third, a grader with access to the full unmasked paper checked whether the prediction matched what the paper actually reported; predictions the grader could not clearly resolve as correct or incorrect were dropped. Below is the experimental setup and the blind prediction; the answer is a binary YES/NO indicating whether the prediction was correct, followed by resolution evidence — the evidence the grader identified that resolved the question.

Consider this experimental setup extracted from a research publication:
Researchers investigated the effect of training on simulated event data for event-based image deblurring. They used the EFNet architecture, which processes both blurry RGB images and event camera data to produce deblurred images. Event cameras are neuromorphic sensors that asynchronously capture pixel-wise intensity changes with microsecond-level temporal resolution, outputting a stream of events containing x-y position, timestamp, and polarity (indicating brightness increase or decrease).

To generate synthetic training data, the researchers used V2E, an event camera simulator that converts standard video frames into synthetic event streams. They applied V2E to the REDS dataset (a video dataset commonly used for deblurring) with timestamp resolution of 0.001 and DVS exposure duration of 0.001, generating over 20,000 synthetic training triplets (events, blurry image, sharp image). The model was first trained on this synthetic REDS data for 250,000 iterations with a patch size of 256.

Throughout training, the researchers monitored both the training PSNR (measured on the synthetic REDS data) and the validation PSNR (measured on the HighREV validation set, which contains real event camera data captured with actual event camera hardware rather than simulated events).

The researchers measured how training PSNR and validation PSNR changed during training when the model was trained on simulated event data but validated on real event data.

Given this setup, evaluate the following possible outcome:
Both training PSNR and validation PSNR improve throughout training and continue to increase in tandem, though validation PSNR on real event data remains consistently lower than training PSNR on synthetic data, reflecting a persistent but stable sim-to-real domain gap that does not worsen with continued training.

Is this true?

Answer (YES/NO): NO